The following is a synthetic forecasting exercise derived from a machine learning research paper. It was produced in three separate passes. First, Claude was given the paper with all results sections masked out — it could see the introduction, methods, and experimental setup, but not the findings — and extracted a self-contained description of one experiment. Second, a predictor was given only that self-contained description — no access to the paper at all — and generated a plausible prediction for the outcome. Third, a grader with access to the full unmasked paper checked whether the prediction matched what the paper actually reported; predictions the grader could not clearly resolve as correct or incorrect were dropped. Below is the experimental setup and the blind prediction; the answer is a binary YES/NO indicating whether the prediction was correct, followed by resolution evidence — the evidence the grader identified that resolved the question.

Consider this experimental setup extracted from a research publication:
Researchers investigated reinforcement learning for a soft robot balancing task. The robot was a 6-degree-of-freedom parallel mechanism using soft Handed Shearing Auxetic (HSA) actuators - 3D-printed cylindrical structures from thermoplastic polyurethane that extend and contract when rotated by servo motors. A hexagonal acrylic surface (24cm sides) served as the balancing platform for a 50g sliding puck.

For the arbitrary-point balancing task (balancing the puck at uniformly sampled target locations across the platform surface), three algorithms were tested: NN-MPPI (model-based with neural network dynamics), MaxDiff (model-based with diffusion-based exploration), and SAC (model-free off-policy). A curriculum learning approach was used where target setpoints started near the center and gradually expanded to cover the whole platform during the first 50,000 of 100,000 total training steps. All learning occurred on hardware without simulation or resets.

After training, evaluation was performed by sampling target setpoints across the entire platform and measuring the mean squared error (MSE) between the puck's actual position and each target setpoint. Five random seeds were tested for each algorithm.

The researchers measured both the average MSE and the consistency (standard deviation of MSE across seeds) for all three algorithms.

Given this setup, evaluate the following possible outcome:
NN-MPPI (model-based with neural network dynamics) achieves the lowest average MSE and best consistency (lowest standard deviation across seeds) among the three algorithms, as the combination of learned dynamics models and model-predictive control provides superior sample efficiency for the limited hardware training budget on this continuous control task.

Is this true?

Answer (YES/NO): NO